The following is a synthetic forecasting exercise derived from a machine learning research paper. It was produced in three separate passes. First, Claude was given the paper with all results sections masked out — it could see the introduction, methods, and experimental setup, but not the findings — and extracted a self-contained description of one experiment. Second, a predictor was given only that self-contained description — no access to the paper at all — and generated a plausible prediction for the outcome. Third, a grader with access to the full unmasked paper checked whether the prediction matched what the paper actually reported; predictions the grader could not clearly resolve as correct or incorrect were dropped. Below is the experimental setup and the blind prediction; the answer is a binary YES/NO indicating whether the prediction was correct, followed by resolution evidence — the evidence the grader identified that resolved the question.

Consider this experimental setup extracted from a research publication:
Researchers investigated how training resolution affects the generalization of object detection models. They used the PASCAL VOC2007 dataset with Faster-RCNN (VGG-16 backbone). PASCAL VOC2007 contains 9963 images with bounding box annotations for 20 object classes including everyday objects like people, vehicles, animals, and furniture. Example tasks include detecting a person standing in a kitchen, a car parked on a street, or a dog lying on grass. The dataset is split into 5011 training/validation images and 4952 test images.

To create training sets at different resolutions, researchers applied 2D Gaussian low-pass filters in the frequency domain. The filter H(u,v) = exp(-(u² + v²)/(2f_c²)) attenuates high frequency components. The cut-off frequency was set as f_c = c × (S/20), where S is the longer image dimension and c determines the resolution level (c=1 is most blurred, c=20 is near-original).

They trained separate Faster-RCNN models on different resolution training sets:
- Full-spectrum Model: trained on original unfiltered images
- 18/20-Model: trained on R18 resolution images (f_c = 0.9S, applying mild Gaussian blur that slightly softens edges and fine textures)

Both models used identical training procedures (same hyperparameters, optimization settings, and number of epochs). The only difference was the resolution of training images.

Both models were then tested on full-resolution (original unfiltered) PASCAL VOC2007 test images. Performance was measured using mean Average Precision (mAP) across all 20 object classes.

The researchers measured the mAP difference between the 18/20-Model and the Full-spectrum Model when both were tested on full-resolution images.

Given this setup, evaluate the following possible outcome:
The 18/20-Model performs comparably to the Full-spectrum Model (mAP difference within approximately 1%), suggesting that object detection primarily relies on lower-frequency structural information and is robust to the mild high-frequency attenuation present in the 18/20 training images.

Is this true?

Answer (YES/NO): YES